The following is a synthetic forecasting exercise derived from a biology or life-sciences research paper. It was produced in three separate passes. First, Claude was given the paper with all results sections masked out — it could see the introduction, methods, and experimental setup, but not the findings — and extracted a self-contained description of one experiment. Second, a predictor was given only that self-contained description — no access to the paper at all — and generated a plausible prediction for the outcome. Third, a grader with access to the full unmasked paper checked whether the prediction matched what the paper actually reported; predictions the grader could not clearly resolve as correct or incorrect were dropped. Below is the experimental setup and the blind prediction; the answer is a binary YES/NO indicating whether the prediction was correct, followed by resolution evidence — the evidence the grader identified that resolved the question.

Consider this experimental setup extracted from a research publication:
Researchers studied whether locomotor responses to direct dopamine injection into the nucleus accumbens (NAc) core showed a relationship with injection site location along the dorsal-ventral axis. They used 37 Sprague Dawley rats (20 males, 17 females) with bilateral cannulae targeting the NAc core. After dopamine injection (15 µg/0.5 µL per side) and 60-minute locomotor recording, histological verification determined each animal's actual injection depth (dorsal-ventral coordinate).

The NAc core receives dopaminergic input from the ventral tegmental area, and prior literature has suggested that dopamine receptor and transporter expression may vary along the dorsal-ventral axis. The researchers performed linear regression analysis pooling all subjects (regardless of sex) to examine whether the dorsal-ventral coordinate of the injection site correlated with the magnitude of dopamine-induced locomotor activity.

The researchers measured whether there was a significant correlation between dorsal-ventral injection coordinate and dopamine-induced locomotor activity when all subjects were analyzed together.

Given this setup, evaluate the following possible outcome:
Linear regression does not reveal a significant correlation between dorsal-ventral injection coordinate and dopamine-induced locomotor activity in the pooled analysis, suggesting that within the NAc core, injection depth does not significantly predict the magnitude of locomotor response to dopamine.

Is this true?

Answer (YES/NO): NO